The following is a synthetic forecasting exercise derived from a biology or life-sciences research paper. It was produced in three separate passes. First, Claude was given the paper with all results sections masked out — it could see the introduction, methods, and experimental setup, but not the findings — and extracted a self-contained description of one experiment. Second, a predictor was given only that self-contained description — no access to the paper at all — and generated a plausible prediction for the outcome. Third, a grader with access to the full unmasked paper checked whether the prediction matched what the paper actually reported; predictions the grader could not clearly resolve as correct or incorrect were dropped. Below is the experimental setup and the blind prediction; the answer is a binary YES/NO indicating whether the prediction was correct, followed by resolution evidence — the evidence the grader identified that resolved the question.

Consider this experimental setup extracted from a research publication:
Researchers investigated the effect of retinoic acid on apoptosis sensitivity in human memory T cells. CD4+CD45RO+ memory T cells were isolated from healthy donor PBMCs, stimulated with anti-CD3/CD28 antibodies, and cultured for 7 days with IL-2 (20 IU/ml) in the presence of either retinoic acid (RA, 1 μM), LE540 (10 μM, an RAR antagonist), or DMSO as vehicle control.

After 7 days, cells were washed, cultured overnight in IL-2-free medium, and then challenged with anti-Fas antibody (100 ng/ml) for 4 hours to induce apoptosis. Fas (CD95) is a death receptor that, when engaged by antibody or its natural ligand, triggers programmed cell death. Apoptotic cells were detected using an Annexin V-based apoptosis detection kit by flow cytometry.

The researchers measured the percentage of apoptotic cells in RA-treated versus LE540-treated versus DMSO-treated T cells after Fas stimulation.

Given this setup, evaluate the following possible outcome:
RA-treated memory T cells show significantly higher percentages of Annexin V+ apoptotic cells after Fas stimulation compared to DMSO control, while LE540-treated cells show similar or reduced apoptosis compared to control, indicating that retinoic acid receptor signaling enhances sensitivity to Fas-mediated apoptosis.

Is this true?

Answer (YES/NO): YES